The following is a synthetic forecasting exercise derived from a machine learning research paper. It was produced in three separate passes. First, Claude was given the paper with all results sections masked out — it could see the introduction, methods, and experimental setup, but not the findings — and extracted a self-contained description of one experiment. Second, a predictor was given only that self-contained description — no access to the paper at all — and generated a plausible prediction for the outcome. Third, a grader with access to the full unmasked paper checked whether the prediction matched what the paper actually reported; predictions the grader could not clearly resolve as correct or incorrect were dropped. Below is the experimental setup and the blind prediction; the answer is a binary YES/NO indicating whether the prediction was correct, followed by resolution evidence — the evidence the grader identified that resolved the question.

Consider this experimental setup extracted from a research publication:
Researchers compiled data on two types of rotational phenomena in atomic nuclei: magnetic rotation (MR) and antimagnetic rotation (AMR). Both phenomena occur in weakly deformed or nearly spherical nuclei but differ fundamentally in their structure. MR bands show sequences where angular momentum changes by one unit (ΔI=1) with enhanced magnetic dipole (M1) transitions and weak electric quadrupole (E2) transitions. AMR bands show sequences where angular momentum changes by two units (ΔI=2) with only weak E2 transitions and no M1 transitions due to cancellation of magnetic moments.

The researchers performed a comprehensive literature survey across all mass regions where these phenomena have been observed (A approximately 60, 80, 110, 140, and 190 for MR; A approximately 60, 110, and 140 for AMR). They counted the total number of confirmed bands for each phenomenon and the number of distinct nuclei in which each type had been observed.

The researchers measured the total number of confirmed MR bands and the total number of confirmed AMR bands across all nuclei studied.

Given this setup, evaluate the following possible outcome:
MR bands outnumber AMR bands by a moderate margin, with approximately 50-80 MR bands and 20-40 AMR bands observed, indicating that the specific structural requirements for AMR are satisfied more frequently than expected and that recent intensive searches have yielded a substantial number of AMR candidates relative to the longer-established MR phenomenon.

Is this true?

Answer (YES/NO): NO